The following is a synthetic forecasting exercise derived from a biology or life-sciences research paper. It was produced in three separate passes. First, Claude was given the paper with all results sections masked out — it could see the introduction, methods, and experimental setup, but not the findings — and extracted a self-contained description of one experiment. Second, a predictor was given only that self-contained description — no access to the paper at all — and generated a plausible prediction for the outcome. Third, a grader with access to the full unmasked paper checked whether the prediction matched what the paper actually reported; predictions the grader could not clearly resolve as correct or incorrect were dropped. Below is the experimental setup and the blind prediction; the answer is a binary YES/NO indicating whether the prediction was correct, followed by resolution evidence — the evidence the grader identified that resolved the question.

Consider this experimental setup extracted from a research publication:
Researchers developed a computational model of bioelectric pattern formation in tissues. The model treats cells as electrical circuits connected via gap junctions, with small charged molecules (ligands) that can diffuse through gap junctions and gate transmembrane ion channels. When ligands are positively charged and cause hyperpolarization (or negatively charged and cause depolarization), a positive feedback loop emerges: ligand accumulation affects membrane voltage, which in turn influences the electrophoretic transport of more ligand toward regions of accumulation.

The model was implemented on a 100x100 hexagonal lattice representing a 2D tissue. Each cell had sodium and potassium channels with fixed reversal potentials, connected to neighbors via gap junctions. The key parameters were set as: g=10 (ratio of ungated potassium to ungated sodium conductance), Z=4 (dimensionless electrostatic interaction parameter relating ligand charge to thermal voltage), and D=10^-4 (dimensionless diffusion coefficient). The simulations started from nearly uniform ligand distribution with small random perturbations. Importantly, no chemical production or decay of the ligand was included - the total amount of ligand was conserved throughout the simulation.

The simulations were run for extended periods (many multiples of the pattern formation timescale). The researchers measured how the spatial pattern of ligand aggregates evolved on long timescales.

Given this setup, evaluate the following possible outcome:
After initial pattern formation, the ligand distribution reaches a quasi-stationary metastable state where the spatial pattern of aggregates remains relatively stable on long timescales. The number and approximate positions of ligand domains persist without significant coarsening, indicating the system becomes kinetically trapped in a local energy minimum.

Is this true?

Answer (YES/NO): NO